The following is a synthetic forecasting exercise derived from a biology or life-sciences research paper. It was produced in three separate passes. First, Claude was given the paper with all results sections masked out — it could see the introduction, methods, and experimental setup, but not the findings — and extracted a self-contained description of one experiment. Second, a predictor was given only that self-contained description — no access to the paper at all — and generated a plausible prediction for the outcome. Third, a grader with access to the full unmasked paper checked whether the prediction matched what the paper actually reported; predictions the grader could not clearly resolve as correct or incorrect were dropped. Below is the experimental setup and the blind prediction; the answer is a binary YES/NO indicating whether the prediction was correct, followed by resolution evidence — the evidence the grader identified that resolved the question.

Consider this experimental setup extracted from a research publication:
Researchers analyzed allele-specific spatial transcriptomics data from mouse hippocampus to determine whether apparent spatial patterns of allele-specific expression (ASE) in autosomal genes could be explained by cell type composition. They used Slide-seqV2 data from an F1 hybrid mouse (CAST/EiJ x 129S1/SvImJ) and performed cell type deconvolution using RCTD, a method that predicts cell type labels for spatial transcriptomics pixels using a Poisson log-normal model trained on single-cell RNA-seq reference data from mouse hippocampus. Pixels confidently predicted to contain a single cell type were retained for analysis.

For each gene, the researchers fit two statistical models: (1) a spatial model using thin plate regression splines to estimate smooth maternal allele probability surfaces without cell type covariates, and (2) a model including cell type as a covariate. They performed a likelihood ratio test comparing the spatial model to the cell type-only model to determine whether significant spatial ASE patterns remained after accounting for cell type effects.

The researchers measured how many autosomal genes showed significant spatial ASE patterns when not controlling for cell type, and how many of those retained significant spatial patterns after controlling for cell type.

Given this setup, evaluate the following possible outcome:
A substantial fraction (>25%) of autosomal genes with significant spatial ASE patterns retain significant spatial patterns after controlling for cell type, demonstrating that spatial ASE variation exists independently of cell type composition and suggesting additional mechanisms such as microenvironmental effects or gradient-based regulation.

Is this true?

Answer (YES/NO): NO